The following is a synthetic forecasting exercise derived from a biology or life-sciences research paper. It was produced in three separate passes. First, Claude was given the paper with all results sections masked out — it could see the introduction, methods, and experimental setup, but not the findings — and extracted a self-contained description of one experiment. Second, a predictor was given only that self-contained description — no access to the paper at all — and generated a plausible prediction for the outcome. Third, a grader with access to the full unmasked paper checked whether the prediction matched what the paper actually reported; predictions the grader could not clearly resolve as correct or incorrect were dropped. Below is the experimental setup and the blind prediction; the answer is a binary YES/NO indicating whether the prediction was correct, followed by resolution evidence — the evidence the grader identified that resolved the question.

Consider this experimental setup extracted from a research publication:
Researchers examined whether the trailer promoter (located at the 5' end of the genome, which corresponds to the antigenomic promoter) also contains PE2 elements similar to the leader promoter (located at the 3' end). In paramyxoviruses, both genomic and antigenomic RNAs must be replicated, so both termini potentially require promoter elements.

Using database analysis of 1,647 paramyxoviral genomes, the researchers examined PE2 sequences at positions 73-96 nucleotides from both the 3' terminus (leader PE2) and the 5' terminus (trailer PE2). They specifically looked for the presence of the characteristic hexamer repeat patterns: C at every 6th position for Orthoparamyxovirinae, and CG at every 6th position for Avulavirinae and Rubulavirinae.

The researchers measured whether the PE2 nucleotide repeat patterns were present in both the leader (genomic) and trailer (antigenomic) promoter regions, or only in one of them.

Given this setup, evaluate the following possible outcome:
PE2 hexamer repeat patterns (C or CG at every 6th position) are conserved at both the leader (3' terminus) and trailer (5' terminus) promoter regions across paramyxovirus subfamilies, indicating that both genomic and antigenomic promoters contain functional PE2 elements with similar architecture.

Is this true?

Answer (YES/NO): YES